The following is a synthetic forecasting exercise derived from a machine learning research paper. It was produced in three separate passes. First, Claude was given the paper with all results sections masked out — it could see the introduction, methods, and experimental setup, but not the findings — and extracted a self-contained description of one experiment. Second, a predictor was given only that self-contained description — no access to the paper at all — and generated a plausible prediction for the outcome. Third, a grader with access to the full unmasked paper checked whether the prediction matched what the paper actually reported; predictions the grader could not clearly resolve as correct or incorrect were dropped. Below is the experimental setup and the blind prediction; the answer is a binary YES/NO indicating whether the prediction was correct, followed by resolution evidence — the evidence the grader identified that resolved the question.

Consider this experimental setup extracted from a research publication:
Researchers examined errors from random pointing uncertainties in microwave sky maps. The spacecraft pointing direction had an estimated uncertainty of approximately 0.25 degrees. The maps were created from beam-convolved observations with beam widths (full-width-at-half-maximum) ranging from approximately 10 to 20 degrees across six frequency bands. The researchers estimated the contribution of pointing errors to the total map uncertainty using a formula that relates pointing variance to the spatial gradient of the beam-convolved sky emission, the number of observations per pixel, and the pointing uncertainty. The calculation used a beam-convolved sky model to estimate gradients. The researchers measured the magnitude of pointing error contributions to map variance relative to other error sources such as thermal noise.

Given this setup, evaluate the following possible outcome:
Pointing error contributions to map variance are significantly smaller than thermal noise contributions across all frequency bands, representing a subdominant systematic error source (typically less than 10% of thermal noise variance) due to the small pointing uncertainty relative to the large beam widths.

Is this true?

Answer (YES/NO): YES